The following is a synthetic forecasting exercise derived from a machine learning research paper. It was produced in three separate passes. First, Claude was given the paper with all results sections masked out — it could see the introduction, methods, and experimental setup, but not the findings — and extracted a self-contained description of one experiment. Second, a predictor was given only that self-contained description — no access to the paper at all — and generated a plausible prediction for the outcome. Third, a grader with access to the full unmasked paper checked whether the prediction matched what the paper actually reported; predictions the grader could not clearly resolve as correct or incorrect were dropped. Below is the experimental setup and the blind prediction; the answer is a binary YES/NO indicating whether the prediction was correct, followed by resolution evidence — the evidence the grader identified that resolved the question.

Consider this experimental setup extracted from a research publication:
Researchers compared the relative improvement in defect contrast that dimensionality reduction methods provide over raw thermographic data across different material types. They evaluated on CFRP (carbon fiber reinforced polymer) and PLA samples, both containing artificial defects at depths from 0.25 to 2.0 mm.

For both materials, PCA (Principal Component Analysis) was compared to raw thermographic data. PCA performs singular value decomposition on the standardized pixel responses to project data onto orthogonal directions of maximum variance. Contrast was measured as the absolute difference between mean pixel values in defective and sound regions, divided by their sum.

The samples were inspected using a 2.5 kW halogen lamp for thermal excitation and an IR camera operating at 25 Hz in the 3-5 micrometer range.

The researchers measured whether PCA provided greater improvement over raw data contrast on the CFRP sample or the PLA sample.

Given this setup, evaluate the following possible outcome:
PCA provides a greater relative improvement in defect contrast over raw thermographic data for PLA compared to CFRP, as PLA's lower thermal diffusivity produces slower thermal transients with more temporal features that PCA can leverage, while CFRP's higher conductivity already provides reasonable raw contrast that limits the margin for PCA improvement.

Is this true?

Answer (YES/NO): NO